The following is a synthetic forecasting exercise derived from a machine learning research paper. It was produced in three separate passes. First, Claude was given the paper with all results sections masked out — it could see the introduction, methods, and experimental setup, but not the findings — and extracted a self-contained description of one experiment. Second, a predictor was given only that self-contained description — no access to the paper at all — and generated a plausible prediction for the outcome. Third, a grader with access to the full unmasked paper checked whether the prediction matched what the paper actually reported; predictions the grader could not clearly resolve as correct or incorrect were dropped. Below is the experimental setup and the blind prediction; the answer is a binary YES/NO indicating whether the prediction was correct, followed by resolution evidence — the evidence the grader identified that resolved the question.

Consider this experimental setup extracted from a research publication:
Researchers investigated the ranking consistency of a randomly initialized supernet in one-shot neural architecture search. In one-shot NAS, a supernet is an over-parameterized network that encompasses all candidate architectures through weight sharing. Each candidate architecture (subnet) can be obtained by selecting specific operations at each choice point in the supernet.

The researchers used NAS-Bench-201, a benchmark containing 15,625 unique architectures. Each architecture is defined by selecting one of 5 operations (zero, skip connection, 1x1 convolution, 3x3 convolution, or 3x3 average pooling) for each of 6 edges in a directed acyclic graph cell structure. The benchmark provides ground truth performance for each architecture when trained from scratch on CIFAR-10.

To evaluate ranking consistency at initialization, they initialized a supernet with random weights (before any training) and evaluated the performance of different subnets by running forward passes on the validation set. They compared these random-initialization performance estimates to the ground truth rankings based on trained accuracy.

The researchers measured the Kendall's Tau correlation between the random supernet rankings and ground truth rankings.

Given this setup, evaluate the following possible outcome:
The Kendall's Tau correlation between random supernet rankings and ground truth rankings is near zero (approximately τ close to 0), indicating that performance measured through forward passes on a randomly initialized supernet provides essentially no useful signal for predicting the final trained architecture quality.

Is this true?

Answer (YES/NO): NO